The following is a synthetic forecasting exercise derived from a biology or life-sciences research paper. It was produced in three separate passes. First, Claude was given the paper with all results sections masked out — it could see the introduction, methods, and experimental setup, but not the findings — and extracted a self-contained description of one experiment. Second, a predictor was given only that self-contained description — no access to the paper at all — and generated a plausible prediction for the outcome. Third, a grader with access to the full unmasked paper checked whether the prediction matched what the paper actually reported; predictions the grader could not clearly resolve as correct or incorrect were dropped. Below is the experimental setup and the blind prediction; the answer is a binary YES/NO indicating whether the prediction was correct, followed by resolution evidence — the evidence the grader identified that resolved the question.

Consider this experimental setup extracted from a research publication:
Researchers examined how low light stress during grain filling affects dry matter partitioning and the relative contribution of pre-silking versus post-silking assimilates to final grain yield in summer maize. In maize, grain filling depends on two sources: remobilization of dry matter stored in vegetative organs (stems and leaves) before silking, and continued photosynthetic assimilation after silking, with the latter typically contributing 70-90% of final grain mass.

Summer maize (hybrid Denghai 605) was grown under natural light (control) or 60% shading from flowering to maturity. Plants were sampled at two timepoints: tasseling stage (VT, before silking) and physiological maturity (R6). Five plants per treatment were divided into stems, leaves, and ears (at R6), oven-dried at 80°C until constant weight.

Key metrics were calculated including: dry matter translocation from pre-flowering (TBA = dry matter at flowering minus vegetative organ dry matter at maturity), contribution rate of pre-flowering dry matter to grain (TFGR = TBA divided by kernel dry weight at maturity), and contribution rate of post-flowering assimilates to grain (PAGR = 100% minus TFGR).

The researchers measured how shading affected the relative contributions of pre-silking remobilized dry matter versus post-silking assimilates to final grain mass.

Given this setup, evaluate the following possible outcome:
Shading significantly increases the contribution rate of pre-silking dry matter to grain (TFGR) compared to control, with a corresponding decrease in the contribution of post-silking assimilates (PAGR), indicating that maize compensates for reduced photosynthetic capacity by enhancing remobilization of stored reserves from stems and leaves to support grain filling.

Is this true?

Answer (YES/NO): YES